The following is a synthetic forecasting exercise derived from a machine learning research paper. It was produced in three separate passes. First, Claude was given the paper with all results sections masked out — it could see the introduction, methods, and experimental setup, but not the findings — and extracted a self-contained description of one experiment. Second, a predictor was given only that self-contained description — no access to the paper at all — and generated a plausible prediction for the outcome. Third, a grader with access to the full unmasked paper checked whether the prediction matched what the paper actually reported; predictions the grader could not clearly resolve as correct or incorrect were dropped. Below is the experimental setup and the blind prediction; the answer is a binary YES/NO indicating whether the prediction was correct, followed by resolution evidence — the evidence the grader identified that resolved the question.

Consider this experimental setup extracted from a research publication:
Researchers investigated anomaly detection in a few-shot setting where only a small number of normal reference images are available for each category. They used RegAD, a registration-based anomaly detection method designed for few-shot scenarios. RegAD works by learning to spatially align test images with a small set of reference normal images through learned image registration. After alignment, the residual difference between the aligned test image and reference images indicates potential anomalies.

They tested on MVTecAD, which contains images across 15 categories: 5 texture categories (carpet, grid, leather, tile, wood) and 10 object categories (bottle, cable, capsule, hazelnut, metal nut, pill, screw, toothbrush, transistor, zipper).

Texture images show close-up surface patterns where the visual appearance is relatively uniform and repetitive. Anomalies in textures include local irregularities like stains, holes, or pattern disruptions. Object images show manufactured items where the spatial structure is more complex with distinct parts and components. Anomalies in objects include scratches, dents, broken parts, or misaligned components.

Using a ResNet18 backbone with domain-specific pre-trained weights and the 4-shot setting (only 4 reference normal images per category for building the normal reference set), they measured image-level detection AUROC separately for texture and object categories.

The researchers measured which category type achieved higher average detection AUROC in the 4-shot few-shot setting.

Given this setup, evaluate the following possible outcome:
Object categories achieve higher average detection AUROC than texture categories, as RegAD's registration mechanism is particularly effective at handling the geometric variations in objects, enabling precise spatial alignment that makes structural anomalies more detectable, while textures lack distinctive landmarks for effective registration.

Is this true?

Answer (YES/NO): NO